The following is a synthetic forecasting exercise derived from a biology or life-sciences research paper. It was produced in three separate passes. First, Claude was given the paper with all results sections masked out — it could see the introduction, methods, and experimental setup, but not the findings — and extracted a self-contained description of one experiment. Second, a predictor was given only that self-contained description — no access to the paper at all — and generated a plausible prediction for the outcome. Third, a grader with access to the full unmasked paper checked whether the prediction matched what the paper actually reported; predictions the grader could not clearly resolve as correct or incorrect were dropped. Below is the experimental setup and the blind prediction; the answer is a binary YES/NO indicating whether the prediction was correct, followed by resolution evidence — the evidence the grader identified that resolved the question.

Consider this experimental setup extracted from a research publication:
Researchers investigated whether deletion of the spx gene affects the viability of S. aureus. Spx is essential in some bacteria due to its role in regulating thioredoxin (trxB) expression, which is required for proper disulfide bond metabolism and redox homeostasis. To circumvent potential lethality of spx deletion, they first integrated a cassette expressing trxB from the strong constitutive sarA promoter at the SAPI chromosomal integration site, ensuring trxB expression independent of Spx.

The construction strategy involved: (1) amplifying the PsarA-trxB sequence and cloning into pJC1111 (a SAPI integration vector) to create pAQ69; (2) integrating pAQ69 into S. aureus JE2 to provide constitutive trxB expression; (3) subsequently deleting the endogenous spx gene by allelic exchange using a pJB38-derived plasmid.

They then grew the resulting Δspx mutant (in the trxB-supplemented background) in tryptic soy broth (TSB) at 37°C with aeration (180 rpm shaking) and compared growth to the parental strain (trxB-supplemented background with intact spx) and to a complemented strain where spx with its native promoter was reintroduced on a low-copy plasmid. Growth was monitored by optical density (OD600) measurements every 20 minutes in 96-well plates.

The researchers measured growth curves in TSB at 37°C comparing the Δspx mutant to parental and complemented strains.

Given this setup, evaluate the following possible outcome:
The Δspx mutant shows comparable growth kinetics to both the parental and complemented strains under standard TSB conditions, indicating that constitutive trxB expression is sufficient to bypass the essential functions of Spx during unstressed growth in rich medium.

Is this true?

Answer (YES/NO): NO